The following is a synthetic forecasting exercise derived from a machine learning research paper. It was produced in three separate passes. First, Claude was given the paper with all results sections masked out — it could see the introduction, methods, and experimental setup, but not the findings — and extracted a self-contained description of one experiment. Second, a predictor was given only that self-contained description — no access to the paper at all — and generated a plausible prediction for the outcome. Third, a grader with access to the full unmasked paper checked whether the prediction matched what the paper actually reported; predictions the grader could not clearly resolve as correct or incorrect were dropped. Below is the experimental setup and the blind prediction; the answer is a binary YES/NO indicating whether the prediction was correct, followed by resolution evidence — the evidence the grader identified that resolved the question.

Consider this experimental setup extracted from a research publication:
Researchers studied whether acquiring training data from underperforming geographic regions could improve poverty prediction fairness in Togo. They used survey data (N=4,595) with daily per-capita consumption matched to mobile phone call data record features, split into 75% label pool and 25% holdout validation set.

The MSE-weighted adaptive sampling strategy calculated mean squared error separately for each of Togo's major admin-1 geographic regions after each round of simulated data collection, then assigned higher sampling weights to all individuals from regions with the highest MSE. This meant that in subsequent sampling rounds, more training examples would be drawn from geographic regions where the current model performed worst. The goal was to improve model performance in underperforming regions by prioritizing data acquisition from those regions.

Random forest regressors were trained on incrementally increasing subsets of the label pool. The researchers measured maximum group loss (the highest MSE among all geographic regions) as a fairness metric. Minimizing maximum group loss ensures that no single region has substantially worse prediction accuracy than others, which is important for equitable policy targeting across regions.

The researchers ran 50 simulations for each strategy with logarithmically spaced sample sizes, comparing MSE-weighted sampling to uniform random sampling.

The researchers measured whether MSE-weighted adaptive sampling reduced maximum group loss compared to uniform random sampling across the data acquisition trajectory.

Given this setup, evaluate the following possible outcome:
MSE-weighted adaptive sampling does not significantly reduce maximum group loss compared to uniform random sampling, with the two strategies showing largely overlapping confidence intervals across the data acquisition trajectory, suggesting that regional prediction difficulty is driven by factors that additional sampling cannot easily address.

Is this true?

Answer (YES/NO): YES